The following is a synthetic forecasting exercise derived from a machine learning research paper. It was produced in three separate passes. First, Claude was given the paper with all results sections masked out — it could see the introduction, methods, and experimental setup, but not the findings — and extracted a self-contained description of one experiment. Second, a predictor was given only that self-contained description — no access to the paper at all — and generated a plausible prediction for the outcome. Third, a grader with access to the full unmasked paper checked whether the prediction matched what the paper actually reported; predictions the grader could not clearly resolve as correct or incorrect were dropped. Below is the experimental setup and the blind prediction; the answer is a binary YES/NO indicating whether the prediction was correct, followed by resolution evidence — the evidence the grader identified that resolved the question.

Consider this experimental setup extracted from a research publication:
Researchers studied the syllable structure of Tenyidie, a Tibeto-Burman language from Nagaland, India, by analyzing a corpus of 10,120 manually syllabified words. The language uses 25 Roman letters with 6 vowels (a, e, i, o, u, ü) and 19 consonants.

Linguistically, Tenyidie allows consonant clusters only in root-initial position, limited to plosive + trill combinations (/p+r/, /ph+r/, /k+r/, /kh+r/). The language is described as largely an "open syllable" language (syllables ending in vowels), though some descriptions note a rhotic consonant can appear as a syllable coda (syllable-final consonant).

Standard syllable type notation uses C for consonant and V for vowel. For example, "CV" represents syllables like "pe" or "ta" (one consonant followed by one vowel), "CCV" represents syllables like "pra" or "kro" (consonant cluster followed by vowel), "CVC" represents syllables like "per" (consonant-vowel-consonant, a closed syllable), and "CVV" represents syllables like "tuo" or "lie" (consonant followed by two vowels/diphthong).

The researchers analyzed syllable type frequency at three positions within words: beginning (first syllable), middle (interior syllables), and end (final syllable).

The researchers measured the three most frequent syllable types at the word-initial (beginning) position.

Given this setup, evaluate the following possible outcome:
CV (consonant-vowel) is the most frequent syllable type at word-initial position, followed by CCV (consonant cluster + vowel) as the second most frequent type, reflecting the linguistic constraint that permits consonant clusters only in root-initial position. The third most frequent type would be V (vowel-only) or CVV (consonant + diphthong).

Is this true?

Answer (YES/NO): NO